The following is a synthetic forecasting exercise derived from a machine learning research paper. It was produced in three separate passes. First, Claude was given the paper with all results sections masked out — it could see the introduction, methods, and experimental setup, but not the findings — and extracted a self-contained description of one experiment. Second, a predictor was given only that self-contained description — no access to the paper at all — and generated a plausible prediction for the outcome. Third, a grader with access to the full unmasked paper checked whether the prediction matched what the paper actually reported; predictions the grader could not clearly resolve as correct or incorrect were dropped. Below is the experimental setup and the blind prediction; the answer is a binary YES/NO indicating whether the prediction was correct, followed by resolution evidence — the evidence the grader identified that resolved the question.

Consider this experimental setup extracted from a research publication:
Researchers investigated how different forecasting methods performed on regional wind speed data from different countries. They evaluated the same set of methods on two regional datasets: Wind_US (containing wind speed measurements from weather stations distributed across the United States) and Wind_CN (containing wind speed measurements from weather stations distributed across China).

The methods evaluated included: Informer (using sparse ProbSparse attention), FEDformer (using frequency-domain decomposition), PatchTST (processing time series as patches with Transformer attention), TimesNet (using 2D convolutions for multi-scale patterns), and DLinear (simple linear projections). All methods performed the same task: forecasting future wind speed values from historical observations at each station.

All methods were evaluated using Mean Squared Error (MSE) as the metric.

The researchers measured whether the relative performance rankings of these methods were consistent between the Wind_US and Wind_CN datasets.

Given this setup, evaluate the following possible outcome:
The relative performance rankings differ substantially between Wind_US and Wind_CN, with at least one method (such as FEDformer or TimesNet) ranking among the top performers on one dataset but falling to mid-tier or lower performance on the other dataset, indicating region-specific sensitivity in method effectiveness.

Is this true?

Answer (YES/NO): NO